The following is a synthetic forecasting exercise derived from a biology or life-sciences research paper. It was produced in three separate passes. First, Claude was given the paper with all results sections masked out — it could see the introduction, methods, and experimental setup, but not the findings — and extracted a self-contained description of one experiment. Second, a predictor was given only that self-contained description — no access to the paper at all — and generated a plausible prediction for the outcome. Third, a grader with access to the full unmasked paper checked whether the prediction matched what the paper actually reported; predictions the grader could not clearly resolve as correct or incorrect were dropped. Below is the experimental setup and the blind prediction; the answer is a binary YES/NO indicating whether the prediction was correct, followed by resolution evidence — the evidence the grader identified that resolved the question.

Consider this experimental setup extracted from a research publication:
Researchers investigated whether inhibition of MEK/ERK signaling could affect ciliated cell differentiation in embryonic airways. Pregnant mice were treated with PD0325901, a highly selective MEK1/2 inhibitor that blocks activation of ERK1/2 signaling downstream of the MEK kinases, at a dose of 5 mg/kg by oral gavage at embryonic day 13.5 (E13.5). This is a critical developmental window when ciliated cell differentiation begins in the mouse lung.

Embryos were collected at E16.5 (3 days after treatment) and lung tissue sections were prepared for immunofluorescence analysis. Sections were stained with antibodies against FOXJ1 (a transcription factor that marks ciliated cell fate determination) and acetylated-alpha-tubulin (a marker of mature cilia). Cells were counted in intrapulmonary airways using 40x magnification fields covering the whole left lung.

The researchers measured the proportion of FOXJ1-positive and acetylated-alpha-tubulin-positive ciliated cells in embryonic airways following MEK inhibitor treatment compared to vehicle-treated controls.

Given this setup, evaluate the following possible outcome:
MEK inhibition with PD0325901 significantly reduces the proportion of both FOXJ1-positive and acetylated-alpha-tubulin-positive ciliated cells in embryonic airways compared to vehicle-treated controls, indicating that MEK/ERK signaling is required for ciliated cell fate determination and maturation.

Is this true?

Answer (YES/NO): NO